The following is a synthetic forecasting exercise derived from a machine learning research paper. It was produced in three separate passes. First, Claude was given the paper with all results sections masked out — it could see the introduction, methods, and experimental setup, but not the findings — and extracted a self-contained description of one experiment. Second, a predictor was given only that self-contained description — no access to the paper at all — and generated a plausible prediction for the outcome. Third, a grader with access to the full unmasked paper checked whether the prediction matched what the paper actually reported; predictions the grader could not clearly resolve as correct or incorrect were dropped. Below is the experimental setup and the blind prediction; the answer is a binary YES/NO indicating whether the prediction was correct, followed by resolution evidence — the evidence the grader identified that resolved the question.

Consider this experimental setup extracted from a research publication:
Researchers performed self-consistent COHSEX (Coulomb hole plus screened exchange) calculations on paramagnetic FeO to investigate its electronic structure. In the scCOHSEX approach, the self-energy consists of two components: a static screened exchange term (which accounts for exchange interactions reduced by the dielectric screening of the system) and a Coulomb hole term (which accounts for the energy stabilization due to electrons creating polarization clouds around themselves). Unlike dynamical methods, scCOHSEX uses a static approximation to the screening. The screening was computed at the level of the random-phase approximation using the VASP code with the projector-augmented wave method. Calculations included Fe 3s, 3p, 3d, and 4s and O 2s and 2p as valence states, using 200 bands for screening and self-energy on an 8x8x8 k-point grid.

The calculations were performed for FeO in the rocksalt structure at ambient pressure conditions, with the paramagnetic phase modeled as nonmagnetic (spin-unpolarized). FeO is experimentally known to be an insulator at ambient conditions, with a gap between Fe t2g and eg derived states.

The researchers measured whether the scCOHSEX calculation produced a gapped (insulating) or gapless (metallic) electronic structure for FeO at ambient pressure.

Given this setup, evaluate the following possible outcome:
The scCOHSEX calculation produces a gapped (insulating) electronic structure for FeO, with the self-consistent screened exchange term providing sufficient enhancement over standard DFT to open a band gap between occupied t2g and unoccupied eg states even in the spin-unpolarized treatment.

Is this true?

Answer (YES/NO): YES